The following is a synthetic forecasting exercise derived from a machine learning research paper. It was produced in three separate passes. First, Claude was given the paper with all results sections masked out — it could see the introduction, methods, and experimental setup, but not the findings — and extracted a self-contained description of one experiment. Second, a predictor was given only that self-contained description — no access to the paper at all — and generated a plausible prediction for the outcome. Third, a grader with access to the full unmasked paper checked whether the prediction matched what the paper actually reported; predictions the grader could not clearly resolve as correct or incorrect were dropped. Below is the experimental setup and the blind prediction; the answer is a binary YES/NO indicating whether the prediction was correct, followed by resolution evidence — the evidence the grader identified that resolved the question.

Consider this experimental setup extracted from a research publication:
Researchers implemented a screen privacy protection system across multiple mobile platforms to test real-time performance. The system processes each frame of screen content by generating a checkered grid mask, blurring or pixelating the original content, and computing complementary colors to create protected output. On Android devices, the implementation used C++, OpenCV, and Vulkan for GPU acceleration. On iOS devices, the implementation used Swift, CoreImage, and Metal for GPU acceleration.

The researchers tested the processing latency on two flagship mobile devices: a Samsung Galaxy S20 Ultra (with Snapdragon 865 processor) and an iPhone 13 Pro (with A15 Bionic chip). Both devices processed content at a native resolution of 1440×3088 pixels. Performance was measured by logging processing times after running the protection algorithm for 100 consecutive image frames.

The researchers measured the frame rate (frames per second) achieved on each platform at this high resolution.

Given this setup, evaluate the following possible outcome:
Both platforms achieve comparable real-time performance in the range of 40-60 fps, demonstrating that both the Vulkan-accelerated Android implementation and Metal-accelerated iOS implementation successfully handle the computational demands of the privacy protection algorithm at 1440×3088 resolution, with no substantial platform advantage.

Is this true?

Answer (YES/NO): NO